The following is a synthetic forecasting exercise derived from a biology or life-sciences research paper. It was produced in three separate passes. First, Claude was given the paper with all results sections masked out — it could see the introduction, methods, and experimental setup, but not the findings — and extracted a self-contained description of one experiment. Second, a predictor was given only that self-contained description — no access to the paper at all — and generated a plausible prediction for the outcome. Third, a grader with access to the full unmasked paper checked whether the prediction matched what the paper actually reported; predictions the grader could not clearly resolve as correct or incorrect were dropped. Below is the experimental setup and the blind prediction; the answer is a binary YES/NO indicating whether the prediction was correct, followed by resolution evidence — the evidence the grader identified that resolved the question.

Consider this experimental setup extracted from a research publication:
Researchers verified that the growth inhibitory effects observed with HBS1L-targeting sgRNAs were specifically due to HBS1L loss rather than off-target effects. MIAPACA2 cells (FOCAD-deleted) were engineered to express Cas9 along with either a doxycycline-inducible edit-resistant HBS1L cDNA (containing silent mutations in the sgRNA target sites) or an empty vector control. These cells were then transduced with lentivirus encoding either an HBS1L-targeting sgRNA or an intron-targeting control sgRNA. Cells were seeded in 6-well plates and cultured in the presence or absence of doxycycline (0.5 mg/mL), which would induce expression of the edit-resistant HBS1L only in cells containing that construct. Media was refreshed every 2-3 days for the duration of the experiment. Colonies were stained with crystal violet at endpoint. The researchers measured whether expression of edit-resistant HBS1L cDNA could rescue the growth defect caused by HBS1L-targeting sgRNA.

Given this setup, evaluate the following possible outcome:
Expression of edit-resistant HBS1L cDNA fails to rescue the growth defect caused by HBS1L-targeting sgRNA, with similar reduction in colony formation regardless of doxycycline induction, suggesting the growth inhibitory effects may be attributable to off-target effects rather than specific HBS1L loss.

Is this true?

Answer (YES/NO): NO